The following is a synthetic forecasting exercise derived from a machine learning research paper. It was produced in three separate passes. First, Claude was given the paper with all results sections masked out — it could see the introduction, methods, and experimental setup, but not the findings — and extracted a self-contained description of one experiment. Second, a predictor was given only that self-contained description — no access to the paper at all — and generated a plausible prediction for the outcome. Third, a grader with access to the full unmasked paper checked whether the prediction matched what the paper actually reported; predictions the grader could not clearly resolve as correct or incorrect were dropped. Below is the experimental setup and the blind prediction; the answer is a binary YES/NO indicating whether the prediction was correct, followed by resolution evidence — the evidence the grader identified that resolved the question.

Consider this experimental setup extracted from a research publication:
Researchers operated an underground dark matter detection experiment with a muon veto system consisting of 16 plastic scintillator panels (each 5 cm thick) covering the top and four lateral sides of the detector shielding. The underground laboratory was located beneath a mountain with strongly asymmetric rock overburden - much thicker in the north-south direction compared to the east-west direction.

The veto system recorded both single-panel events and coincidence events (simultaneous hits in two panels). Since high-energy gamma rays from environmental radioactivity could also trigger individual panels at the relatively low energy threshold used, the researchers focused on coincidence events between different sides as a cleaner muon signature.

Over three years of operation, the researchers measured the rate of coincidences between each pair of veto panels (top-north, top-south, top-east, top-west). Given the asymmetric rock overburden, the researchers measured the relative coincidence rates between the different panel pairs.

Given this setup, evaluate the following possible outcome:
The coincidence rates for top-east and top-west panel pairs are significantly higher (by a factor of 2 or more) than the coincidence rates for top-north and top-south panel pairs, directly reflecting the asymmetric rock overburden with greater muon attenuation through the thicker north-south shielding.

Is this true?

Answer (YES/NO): NO